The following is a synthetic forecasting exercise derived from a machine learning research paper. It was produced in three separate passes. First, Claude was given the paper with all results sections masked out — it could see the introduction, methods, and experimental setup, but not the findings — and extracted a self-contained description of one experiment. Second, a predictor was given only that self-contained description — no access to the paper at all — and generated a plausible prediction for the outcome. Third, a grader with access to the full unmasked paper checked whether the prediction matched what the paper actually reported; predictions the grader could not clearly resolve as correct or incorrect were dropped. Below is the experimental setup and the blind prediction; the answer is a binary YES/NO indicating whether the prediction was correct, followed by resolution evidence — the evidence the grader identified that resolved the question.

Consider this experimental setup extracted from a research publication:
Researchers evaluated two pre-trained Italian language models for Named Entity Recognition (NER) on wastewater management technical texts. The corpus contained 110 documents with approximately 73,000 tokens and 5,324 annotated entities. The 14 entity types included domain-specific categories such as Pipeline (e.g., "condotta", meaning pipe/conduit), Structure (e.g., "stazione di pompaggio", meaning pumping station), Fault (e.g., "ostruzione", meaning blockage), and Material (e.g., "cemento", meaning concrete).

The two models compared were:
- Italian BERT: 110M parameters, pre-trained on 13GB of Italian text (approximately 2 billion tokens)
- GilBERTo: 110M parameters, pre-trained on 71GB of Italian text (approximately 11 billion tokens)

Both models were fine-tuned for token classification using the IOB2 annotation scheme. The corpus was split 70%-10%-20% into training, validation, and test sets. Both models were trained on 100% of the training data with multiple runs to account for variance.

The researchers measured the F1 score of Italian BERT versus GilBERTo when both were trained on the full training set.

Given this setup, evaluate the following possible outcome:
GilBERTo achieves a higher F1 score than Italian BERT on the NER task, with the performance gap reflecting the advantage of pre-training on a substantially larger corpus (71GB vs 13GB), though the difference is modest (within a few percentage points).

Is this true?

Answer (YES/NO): NO